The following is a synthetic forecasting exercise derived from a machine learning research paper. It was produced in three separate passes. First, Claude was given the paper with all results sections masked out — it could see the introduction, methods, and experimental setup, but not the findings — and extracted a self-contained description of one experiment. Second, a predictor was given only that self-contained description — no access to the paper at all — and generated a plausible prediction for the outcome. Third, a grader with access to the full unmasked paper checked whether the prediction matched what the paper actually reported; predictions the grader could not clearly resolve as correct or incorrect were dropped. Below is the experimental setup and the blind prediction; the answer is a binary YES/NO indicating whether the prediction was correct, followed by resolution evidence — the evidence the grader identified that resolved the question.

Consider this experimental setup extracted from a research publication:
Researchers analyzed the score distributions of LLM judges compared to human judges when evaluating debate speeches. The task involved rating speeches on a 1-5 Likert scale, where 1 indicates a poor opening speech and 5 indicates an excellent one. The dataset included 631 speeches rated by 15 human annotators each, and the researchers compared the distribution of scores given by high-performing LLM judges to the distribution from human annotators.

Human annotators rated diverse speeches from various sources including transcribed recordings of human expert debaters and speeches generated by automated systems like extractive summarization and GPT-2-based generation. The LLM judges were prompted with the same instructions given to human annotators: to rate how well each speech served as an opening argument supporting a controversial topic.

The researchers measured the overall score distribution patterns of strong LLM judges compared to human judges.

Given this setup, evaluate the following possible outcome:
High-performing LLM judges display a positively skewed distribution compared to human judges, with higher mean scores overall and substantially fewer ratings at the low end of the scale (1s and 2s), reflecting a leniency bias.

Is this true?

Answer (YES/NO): NO